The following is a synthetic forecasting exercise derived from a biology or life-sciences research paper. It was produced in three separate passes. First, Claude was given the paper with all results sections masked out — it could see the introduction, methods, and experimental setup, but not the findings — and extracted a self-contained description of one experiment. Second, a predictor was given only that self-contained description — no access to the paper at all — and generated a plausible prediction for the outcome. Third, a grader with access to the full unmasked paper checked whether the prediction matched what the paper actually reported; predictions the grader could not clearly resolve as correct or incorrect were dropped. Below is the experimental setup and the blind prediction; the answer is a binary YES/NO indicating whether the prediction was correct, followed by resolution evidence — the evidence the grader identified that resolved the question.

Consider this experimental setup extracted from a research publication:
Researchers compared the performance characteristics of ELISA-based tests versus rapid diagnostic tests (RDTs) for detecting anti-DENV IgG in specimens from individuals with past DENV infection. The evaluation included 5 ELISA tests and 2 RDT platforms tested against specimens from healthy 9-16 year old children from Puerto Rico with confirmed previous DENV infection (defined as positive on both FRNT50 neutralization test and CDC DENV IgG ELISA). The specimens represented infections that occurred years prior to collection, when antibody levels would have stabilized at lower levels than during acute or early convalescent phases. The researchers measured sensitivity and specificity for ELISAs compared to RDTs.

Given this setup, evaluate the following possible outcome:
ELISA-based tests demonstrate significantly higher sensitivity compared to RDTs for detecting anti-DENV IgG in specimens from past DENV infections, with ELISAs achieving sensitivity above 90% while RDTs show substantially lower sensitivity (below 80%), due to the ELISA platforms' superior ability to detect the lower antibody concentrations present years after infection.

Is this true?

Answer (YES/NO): NO